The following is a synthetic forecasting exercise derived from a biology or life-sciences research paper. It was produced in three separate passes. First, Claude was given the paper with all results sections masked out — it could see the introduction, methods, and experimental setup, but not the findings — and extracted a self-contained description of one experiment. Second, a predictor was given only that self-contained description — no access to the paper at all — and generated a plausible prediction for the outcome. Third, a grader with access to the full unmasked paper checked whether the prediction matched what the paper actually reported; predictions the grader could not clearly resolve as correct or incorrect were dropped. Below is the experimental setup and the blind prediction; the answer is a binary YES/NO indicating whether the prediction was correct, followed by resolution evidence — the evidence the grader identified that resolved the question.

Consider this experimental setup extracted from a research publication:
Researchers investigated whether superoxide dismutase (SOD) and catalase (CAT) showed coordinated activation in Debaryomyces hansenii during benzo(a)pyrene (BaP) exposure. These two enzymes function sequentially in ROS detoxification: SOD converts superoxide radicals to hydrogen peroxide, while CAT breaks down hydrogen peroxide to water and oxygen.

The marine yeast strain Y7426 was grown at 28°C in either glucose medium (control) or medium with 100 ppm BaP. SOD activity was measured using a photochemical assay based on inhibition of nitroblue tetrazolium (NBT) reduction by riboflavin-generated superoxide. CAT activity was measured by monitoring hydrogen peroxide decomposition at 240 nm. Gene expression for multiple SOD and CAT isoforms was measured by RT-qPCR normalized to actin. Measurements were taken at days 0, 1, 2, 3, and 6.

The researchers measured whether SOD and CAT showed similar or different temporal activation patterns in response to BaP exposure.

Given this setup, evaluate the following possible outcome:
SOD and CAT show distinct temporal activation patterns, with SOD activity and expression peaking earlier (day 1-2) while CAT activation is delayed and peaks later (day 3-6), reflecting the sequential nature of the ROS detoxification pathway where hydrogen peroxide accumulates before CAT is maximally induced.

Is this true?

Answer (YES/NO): NO